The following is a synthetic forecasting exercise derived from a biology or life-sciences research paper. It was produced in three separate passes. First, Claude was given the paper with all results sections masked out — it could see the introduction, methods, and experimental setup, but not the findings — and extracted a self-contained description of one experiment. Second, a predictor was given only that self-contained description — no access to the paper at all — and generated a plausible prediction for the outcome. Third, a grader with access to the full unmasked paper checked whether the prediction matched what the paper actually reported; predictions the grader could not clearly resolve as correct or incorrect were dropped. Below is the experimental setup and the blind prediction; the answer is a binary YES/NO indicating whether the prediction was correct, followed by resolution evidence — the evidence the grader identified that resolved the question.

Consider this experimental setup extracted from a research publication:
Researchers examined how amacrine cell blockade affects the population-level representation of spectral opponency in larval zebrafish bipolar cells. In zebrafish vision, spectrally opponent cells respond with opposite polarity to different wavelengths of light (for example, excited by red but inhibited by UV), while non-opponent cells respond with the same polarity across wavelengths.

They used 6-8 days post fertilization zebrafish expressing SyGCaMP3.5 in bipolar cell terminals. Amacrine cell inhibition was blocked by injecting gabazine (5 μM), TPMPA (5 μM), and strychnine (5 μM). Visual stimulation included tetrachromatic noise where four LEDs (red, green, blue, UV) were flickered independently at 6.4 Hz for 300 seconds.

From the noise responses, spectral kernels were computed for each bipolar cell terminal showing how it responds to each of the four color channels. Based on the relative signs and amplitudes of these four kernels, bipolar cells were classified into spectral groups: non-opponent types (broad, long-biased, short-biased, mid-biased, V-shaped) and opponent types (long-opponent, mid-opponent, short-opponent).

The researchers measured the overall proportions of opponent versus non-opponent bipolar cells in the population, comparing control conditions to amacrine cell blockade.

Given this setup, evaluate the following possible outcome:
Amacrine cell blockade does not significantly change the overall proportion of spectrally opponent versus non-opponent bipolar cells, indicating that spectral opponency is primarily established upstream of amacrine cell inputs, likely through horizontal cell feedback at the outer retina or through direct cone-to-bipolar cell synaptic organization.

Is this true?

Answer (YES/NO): NO